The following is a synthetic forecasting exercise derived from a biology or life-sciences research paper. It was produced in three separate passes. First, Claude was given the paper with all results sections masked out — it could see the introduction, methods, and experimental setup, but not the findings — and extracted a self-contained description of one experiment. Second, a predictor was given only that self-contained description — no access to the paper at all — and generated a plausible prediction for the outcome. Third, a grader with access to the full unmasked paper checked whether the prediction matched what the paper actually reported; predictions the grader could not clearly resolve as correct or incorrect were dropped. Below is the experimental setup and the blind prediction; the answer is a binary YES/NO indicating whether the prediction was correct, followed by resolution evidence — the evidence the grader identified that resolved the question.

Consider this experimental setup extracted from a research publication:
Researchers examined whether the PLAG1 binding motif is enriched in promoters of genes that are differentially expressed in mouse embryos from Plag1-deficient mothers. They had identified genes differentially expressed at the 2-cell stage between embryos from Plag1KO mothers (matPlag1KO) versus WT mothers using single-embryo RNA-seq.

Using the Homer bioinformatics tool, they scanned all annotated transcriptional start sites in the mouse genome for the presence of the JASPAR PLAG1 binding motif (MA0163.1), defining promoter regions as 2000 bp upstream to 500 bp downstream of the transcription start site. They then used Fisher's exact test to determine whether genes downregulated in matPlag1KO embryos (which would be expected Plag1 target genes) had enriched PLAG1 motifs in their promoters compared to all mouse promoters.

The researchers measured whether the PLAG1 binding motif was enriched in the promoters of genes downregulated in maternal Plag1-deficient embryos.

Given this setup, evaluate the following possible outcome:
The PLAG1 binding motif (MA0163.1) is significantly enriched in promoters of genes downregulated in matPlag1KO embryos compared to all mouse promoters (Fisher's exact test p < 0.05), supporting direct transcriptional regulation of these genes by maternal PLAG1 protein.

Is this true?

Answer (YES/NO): NO